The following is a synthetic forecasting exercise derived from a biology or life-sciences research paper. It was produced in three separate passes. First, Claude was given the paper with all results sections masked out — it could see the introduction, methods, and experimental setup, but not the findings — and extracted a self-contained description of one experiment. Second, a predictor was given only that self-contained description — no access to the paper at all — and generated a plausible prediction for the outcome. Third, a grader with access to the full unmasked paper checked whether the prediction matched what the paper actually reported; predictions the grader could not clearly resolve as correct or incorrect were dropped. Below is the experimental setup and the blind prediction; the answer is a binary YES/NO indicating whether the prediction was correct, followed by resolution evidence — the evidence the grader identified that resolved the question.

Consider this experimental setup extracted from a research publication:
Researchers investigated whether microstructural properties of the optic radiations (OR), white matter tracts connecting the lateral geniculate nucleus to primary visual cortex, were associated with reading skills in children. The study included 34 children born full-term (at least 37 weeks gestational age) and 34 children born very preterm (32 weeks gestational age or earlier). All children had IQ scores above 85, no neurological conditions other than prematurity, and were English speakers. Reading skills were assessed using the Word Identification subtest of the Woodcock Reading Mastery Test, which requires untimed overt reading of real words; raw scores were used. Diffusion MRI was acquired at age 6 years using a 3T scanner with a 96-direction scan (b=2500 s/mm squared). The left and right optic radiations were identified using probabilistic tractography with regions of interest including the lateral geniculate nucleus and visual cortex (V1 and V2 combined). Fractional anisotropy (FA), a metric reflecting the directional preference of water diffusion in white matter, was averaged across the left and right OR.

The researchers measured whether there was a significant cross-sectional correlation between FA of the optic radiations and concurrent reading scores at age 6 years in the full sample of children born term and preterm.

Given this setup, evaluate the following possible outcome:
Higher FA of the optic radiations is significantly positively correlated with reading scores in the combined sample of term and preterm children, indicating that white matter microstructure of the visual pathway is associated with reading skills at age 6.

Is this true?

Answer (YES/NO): YES